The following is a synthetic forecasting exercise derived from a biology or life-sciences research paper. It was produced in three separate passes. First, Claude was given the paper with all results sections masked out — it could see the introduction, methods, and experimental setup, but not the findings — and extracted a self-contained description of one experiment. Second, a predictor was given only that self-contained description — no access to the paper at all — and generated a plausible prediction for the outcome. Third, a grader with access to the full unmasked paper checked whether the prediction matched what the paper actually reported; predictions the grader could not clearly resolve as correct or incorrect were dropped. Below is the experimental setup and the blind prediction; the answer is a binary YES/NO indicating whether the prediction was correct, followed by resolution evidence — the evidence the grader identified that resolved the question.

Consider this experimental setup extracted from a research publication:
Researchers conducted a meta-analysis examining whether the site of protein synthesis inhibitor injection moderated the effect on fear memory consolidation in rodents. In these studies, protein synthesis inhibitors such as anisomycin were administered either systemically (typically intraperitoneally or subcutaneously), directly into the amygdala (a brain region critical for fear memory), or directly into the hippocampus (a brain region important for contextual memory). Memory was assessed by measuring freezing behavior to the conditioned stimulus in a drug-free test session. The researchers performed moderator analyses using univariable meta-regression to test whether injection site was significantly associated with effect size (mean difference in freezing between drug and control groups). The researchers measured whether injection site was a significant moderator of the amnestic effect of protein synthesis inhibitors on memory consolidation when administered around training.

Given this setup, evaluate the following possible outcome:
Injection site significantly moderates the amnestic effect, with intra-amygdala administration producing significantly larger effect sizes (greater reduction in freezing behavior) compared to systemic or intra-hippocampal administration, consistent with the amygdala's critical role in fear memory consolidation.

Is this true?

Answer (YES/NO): NO